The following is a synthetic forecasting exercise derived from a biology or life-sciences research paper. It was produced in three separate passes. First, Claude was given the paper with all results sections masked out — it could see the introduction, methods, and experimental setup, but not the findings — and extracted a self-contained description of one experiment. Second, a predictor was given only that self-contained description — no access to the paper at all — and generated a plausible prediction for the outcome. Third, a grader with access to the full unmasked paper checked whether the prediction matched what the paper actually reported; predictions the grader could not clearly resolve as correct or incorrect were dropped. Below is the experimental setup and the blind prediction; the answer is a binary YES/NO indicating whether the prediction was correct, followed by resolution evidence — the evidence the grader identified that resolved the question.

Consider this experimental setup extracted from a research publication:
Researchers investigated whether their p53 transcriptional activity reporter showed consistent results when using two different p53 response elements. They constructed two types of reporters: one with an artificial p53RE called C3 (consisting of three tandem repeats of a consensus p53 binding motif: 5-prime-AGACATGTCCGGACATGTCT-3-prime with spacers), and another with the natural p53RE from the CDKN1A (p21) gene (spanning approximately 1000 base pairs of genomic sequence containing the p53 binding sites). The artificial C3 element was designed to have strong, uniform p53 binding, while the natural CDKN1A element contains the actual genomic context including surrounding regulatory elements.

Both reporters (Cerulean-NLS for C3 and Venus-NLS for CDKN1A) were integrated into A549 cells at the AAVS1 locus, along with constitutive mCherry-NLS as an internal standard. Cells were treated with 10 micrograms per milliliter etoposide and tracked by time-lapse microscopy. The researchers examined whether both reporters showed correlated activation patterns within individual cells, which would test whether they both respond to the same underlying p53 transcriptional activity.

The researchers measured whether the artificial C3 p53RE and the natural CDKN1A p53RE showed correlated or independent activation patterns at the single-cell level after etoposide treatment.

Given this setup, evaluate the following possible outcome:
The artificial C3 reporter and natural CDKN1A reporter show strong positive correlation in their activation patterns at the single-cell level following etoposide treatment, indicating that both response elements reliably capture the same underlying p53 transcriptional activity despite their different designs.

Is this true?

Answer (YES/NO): NO